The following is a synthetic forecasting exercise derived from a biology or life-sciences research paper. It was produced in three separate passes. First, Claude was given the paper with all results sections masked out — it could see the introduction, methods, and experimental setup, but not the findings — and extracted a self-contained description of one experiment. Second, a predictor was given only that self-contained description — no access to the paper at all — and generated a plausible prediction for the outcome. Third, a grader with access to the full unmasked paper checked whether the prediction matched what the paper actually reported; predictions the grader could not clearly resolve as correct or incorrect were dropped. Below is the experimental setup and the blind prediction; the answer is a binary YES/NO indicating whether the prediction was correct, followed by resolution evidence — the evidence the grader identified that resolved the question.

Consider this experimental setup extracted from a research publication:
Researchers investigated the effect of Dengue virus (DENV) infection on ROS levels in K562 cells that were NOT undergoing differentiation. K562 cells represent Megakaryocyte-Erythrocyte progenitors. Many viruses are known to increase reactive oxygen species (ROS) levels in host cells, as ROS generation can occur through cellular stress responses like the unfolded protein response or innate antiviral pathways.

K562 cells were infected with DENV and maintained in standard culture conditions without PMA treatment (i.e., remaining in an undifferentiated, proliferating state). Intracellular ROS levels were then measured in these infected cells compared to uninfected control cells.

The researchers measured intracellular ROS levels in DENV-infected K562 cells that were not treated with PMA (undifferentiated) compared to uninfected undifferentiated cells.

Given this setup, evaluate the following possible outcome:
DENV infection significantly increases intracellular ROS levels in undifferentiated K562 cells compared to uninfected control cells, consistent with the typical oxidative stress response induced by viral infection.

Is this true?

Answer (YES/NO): NO